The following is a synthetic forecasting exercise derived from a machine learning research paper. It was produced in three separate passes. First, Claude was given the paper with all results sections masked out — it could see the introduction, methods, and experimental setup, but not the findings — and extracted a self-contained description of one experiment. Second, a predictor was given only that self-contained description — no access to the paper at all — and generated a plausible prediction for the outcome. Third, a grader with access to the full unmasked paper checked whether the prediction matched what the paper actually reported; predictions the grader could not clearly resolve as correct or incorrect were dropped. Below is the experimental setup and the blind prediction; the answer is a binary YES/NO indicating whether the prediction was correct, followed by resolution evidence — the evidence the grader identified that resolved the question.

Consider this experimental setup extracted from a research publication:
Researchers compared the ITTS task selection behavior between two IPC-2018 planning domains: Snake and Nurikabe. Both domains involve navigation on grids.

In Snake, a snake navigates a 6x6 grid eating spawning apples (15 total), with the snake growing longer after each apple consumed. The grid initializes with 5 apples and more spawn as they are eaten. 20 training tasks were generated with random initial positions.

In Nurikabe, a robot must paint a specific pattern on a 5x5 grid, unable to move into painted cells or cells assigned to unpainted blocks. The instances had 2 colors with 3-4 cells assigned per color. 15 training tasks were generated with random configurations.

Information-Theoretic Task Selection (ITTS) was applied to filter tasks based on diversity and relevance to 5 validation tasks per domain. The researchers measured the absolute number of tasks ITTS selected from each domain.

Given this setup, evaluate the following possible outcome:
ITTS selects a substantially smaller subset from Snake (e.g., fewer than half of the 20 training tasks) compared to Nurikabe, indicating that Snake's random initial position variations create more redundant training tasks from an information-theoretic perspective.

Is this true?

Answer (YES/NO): NO